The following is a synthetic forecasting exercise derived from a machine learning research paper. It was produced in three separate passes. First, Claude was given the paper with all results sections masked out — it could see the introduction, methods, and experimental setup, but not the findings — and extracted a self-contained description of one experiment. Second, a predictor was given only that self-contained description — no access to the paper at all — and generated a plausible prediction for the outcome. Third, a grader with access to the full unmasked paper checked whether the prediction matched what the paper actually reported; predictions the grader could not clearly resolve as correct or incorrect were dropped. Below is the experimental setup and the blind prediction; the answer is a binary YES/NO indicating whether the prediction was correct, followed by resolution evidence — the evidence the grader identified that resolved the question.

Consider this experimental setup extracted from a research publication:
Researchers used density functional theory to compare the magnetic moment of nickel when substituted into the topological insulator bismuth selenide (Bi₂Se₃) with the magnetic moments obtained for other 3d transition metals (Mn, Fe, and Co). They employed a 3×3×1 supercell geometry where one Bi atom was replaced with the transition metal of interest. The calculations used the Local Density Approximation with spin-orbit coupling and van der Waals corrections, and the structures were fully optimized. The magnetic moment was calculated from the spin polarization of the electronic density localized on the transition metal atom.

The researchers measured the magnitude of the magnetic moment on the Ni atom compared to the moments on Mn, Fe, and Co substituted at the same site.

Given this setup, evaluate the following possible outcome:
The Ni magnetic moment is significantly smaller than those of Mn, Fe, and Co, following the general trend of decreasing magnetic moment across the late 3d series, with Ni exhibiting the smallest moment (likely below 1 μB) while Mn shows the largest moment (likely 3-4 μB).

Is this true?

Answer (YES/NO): NO